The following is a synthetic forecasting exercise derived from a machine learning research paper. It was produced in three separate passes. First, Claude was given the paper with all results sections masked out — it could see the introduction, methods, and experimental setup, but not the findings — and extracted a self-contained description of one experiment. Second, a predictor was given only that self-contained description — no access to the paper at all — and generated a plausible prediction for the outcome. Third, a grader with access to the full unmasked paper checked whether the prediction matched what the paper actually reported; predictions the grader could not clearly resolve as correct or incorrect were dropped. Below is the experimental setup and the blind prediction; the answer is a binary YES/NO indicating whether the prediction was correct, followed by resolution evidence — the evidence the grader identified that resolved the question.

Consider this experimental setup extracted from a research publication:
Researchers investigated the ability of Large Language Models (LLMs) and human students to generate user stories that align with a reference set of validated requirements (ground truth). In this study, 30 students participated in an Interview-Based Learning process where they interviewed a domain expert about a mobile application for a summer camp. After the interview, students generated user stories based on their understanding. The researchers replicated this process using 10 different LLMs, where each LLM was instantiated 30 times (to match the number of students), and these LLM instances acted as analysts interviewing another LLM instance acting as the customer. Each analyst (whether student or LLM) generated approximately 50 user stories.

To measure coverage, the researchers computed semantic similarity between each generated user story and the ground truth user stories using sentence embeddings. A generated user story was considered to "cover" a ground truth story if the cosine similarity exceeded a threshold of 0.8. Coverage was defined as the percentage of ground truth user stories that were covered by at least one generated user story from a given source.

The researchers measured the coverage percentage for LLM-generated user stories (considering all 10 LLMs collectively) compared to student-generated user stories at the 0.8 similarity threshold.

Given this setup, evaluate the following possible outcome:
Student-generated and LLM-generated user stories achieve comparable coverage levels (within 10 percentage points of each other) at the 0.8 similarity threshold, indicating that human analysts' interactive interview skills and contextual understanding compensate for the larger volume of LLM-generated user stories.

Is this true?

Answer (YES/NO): NO